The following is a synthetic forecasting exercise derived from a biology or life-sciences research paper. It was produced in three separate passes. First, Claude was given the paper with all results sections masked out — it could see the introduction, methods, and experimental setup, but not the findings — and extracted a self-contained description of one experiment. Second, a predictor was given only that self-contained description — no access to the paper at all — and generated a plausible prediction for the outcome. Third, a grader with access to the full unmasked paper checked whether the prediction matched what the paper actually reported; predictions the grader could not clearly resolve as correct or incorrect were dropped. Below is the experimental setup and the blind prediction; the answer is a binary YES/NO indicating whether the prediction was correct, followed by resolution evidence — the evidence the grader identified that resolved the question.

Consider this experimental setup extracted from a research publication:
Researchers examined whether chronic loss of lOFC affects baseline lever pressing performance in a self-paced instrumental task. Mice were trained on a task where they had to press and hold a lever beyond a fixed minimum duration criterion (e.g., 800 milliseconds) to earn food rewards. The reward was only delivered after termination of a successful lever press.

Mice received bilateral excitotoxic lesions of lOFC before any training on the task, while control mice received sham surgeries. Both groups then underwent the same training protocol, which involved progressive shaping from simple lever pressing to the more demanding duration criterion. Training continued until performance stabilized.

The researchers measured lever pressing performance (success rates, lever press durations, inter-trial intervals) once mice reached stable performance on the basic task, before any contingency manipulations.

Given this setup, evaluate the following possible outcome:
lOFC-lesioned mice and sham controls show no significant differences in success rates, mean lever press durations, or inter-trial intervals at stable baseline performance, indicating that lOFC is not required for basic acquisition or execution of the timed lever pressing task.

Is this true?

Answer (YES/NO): NO